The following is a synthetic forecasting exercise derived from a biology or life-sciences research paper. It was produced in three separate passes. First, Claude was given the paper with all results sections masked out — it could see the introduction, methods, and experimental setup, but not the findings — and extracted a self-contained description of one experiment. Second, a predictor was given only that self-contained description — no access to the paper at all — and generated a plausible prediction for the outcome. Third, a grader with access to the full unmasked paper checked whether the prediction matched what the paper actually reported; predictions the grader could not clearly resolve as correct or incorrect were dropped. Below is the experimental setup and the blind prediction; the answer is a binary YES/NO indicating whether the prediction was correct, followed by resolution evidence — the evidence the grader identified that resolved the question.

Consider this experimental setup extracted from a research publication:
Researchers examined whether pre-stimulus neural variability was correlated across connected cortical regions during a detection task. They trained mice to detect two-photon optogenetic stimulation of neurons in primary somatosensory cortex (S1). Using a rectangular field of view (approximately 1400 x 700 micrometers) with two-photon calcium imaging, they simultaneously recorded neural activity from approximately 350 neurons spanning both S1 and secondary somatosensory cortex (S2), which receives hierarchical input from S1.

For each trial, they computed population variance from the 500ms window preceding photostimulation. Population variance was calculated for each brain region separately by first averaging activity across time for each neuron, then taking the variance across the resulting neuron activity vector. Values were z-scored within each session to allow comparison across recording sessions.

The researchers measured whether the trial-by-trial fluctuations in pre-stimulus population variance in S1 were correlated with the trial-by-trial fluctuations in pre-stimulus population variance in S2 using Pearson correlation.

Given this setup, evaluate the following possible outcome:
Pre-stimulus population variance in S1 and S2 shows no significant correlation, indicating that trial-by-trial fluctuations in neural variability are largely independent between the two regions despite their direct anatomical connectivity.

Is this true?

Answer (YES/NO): NO